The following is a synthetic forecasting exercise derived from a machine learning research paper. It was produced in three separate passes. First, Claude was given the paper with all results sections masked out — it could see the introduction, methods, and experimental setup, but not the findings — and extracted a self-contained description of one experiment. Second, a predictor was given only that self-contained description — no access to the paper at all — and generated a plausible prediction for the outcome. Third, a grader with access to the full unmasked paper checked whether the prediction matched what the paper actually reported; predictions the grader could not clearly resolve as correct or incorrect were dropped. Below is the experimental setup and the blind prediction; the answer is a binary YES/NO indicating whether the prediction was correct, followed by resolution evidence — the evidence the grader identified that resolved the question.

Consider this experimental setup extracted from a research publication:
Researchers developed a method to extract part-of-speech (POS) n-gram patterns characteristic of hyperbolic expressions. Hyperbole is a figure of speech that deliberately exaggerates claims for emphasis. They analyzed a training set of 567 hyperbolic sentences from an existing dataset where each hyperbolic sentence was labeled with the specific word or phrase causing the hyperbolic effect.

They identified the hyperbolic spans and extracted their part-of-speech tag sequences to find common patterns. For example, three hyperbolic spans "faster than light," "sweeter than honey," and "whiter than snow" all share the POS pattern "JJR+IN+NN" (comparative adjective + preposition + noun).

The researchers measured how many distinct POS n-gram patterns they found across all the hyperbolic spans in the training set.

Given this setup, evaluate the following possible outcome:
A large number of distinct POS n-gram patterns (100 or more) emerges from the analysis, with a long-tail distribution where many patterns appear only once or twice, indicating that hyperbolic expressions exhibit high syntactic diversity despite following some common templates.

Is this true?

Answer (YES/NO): YES